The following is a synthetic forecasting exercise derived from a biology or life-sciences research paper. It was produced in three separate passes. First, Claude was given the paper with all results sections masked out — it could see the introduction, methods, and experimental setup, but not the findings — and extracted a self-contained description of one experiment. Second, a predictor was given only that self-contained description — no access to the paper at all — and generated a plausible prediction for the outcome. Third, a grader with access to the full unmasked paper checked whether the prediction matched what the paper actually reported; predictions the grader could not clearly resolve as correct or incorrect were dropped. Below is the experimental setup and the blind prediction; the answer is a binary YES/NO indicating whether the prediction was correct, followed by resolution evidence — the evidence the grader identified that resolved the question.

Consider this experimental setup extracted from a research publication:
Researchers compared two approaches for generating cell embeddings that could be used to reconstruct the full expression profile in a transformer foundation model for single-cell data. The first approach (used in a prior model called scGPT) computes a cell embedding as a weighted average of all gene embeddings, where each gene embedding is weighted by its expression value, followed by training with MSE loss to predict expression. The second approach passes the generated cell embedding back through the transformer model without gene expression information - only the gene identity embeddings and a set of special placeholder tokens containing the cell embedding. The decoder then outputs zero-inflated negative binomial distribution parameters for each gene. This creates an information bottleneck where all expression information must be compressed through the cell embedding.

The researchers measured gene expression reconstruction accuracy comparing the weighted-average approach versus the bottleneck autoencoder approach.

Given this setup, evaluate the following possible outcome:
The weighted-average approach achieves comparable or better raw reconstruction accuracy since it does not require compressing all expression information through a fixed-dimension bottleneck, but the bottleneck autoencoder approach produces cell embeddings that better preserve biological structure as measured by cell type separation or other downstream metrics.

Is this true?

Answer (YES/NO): NO